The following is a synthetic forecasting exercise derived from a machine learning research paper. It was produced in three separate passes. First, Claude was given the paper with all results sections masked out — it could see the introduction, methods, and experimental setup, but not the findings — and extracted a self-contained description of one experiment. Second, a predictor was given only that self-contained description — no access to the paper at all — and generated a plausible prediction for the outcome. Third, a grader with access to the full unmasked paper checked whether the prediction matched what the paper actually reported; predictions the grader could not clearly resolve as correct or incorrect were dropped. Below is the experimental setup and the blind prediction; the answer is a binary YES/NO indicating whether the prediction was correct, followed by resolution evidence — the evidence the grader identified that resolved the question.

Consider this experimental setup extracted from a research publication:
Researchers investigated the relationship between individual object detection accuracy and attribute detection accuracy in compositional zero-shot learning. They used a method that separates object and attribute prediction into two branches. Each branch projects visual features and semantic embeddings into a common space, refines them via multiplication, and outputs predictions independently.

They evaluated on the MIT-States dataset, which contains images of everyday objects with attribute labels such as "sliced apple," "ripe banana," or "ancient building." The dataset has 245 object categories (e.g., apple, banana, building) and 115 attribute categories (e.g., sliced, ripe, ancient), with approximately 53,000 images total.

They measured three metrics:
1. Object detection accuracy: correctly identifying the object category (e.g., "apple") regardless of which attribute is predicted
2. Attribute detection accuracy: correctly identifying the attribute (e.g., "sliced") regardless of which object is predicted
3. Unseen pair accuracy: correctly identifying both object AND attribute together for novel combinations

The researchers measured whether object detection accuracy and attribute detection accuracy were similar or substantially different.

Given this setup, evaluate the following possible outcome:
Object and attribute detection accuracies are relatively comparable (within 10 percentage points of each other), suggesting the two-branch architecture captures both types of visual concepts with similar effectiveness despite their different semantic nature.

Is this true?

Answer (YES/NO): NO